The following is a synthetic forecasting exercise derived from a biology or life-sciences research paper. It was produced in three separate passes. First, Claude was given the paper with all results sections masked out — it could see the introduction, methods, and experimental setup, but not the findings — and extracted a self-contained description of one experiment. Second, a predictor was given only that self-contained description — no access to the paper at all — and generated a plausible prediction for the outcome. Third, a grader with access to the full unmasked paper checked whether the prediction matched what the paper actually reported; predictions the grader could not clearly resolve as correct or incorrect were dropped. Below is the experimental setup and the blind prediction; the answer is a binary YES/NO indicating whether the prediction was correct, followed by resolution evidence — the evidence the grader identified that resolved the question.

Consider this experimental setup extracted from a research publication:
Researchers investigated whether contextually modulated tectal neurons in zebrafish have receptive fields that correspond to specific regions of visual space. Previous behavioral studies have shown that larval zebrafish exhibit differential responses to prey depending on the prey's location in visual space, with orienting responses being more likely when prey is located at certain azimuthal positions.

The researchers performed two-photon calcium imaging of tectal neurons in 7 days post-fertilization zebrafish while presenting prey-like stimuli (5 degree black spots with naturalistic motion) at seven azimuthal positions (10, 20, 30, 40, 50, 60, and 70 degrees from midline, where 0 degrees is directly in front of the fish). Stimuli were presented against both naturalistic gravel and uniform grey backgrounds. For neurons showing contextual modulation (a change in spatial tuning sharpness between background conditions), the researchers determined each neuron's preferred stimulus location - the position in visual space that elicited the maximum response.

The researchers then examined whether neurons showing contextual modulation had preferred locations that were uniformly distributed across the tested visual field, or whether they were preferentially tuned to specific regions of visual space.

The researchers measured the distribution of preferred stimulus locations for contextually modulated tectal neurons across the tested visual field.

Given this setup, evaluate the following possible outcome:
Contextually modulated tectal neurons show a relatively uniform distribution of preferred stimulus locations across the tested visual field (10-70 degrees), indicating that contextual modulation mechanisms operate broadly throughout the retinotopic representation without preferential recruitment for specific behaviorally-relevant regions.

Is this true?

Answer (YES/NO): NO